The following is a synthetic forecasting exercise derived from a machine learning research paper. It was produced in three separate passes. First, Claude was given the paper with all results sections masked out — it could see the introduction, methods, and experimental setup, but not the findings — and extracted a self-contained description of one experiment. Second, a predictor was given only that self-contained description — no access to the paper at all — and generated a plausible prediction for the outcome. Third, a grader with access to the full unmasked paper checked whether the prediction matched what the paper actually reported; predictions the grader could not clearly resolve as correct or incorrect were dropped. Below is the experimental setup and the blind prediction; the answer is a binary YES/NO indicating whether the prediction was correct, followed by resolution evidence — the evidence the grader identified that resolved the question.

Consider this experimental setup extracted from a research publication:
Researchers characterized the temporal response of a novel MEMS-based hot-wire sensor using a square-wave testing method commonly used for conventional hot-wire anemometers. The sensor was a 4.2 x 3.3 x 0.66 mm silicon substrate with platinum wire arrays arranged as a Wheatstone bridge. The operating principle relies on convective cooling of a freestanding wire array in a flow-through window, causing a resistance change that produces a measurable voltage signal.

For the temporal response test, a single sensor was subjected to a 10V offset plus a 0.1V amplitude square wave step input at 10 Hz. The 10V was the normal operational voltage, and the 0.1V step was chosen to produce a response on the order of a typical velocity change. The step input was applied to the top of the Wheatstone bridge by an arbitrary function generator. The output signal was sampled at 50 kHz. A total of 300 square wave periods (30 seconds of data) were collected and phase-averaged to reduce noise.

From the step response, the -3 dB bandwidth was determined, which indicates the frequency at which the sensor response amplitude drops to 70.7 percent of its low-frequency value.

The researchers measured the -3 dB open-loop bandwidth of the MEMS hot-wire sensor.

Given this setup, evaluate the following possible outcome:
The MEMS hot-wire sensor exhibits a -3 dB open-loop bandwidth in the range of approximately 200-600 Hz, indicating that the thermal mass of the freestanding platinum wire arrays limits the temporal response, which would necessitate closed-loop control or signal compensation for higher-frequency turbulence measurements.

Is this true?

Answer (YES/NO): YES